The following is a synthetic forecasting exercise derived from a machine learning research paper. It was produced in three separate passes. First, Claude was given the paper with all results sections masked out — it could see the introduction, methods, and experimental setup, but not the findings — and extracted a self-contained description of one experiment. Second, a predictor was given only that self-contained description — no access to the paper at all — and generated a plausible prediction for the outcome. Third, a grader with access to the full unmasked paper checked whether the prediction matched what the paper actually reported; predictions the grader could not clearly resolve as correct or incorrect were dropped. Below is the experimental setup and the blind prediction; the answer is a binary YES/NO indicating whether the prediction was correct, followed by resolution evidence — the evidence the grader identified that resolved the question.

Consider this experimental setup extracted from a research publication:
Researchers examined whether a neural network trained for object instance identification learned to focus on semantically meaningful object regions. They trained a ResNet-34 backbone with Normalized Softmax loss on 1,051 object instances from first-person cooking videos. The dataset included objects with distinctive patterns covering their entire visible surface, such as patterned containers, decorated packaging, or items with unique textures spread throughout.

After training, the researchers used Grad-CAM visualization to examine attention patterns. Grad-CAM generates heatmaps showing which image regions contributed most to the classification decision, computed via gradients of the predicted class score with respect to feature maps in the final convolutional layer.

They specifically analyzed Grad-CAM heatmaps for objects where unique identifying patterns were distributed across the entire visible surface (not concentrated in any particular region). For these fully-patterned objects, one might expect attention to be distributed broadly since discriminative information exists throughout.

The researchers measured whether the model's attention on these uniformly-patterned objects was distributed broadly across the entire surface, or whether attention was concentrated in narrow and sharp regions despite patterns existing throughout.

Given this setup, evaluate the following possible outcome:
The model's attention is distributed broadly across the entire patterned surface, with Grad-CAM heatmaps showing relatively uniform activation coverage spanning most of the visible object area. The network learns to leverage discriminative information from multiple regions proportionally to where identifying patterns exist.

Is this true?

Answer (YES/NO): NO